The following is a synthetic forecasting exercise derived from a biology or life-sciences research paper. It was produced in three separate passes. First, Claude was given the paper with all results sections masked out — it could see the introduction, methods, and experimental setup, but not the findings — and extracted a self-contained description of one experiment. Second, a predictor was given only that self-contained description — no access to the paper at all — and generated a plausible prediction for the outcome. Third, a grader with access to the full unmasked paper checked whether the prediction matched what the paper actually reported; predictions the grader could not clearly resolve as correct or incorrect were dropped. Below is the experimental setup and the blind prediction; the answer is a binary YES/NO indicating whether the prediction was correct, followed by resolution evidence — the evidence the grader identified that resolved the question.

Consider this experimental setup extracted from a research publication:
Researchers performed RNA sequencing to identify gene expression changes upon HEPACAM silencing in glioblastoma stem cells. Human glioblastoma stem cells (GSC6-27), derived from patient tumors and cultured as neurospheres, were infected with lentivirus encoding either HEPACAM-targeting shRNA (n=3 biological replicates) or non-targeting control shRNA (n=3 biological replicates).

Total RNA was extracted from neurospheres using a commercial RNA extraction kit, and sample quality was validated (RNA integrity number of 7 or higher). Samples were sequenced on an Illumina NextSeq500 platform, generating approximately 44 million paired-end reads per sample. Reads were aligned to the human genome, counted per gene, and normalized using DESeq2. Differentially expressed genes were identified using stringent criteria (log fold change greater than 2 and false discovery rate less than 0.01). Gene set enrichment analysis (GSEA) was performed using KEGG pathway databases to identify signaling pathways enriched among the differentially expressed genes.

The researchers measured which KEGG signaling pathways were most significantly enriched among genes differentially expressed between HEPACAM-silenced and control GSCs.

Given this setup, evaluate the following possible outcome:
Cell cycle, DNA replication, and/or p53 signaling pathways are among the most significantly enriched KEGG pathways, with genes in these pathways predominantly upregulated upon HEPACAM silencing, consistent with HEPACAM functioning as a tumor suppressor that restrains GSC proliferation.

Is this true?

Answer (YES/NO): NO